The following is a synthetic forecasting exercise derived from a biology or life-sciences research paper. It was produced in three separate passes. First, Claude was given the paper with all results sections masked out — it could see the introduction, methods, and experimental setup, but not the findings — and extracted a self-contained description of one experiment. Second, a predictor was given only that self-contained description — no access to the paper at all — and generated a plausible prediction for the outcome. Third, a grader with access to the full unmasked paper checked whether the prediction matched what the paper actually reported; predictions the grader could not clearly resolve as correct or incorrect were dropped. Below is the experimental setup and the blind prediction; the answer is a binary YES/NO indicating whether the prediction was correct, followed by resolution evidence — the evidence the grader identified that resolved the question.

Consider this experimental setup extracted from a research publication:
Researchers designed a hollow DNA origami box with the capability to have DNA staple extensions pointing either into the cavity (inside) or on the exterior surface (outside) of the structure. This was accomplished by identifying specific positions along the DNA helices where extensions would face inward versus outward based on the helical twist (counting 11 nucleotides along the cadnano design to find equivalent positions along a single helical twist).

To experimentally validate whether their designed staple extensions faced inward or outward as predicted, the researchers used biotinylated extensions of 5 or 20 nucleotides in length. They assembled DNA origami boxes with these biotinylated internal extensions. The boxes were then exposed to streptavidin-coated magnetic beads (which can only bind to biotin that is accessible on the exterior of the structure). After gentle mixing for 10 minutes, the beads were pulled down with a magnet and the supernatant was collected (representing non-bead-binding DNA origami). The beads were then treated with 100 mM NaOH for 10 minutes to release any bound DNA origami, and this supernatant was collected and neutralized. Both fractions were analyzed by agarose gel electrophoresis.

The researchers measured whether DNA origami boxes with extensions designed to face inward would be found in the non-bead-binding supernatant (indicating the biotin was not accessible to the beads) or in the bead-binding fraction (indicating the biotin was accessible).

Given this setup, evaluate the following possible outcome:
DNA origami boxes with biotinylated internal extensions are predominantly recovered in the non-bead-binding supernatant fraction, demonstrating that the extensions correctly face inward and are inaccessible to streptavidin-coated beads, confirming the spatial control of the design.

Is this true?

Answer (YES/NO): YES